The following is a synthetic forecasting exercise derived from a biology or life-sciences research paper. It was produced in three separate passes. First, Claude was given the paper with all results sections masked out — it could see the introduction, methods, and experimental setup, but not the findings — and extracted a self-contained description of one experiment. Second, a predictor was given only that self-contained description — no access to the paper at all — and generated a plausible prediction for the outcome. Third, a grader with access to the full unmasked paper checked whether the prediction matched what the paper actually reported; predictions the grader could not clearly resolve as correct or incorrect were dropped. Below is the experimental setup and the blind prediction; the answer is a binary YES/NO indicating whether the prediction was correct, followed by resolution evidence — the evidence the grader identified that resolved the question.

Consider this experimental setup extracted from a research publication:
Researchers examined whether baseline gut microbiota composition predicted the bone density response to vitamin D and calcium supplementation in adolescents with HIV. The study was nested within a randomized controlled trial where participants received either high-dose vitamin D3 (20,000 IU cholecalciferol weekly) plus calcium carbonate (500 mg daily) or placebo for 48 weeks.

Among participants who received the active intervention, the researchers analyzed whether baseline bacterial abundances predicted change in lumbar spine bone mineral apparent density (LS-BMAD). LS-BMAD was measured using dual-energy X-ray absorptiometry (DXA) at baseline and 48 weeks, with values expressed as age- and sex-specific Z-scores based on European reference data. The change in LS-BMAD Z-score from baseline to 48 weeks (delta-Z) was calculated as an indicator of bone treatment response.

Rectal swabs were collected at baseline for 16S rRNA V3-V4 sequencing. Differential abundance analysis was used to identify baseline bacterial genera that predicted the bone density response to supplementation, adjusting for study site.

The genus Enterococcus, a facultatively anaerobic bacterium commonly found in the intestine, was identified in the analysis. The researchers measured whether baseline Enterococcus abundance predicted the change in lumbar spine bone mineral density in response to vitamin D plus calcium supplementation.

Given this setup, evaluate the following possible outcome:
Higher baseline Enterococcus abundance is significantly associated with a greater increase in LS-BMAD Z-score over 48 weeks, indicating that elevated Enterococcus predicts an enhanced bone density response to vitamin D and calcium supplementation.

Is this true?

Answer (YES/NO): NO